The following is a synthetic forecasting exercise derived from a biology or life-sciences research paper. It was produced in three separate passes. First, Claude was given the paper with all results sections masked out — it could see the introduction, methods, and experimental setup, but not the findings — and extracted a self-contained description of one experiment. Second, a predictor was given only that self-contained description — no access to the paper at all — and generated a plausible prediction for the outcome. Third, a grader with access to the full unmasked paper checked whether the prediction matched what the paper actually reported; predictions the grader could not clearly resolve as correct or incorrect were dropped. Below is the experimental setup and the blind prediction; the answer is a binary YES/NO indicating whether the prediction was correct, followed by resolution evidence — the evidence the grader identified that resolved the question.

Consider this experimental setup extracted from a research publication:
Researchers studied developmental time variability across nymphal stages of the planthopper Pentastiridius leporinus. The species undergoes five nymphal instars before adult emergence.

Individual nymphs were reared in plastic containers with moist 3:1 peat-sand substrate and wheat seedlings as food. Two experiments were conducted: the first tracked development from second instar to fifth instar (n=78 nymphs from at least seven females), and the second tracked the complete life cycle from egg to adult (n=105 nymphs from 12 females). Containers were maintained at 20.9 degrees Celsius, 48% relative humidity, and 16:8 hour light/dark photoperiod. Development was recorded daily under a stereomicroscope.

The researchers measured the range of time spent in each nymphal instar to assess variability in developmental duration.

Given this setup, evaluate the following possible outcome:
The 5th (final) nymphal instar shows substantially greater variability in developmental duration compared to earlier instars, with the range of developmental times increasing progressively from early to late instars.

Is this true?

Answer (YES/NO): YES